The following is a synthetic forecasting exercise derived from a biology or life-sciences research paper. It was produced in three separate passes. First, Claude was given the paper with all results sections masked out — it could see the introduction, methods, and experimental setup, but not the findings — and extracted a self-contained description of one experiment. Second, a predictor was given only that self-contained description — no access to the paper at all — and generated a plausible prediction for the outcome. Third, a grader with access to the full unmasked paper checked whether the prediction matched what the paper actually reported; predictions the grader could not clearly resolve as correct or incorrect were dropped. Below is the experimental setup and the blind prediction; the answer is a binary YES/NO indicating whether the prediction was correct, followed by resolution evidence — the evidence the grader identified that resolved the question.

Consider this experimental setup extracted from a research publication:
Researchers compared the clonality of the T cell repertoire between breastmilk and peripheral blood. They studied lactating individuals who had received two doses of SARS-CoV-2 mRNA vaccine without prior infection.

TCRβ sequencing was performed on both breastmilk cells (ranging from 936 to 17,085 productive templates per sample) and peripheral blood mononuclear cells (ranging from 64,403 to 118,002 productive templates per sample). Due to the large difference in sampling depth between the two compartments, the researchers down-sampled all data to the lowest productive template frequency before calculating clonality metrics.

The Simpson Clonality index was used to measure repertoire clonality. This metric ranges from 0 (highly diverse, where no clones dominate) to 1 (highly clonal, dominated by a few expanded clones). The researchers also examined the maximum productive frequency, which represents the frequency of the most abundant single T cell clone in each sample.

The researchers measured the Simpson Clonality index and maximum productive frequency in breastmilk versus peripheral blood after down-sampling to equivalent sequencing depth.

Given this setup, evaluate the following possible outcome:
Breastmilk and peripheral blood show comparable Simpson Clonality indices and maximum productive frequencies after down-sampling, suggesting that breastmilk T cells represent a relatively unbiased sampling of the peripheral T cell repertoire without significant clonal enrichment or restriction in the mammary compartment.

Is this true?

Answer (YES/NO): NO